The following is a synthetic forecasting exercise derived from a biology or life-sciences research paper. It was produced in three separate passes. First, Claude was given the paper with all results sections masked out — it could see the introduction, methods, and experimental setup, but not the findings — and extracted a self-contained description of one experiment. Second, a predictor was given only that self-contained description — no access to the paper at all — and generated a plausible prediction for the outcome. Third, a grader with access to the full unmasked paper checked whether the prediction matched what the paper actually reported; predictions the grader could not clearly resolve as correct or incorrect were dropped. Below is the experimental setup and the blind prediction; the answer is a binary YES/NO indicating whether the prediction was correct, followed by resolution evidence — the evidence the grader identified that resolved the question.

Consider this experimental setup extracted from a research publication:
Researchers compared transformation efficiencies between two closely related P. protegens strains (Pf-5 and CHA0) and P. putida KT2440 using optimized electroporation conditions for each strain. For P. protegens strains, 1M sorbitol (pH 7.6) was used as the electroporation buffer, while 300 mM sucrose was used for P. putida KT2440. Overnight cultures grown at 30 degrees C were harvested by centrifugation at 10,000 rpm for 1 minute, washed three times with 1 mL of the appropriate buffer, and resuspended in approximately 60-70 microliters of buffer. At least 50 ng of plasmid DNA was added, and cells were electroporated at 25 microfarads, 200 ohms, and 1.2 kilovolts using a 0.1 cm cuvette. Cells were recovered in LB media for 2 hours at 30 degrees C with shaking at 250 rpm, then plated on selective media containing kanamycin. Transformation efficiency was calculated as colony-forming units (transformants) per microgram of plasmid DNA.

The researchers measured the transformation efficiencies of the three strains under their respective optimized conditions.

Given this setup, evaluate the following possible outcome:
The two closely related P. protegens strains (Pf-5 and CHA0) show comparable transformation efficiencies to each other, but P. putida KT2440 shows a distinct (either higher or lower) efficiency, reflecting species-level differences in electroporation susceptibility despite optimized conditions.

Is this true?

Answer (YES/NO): YES